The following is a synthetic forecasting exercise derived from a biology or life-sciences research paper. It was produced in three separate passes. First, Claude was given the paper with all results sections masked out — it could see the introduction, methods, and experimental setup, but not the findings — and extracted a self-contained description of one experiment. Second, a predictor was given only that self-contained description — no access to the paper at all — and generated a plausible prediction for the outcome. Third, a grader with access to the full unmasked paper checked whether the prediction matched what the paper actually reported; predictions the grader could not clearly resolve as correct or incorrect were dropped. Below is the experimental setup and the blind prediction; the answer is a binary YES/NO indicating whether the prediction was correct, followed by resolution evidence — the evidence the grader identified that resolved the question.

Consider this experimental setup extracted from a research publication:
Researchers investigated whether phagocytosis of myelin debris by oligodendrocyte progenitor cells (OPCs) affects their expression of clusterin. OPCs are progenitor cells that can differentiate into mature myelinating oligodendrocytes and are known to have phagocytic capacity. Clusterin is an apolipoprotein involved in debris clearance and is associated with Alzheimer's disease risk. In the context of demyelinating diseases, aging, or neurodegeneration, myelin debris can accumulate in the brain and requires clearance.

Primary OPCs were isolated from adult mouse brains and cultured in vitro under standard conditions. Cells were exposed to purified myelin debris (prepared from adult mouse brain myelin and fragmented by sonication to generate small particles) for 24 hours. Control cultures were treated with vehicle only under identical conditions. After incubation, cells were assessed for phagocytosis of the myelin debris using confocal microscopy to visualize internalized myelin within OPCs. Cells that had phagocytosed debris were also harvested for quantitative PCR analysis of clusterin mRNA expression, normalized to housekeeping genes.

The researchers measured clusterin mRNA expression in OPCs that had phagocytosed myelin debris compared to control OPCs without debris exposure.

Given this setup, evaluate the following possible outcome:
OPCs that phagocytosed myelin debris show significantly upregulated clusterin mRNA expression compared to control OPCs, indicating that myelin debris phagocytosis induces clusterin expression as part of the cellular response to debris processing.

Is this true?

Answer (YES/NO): YES